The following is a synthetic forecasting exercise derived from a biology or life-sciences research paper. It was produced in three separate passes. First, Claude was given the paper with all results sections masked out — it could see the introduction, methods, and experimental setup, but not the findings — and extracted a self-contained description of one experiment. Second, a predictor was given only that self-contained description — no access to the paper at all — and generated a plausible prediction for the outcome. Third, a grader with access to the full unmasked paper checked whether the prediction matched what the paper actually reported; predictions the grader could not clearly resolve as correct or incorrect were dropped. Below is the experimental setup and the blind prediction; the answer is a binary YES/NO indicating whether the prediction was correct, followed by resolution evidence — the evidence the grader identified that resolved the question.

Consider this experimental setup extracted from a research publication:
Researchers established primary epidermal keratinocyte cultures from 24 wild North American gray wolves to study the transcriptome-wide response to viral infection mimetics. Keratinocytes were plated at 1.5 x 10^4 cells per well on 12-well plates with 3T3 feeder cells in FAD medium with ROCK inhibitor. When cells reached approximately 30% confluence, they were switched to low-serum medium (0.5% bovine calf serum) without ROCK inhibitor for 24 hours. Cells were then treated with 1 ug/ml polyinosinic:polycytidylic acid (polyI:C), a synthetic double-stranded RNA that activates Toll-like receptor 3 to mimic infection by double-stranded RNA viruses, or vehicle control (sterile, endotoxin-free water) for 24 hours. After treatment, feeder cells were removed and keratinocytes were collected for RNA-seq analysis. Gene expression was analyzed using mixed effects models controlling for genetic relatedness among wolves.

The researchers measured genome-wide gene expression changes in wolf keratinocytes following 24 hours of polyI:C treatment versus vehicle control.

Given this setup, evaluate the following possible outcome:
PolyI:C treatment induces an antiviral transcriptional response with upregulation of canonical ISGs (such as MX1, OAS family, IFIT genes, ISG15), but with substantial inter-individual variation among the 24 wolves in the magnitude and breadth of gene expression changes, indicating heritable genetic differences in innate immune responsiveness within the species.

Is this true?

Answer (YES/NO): NO